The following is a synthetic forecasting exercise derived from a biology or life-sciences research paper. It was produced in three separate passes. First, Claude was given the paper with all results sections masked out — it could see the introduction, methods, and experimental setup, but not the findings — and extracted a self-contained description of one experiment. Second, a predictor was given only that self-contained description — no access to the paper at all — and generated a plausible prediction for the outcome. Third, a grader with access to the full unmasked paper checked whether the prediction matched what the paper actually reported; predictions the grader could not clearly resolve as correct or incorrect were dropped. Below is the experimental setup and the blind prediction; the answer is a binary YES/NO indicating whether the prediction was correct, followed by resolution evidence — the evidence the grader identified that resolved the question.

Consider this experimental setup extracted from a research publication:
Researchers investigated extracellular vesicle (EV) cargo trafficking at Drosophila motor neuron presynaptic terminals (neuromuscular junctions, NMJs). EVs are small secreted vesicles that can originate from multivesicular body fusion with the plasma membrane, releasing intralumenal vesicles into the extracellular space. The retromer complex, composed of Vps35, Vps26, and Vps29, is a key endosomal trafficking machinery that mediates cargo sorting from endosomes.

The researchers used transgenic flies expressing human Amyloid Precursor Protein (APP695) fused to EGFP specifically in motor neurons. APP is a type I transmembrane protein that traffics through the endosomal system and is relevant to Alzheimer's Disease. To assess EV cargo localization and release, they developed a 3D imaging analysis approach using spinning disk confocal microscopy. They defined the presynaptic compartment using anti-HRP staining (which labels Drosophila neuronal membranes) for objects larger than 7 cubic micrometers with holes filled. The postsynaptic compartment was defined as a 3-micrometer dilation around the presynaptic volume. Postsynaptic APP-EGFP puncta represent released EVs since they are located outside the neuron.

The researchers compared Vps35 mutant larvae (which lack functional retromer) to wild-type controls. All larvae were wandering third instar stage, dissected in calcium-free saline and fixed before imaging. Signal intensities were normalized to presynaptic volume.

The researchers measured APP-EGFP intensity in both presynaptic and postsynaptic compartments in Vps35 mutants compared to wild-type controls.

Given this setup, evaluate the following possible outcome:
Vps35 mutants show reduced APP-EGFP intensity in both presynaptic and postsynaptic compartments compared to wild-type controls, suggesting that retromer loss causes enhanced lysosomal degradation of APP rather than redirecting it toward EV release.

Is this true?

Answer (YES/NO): NO